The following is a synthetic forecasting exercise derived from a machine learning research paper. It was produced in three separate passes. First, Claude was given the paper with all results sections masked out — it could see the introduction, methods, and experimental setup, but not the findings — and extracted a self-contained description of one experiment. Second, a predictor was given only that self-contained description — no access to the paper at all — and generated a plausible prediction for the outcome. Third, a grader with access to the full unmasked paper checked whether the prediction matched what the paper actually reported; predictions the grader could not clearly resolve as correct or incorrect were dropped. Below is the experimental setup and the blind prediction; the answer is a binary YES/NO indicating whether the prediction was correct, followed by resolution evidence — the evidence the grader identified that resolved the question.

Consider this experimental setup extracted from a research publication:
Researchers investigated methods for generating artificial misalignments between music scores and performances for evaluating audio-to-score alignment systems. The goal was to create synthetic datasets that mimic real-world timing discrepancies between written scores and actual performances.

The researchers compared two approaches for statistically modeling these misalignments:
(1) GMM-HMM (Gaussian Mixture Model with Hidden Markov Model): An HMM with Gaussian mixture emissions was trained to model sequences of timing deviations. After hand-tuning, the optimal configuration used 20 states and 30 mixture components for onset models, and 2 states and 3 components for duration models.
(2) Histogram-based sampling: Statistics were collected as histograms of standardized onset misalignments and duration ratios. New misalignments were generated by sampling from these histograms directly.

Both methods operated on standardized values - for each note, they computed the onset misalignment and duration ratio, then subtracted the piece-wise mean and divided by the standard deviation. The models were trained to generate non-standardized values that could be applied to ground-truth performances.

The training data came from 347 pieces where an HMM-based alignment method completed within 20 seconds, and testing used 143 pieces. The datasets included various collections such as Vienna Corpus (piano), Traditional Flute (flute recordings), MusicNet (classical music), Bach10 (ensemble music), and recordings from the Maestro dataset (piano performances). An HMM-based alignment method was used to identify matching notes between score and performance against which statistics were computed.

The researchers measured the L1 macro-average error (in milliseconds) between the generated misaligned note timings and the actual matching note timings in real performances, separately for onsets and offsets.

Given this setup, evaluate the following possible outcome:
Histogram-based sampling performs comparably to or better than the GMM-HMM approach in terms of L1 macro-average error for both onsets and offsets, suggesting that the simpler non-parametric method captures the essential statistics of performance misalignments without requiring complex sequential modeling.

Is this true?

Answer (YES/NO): YES